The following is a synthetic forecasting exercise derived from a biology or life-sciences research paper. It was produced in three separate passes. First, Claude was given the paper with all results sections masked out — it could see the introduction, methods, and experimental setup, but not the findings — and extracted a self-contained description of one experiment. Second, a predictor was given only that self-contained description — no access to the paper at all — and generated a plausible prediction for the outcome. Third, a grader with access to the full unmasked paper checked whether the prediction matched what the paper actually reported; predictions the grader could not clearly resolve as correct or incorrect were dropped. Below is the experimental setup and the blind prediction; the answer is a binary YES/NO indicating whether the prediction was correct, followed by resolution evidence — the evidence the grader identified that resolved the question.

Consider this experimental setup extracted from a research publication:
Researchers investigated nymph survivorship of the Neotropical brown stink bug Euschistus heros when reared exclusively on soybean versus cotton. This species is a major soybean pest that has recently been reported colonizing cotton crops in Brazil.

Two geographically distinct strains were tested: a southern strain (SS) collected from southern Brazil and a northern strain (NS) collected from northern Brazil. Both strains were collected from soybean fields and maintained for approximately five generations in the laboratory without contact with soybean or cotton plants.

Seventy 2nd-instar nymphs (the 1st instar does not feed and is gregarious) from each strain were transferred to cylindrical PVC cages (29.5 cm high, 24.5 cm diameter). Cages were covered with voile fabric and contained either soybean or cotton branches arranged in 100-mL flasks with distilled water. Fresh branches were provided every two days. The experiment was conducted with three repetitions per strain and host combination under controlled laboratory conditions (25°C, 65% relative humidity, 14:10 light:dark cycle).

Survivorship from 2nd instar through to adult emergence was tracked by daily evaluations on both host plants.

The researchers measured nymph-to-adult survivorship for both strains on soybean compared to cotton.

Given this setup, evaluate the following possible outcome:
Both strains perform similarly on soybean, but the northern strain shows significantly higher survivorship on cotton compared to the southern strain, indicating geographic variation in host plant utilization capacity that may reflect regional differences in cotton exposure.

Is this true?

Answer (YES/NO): NO